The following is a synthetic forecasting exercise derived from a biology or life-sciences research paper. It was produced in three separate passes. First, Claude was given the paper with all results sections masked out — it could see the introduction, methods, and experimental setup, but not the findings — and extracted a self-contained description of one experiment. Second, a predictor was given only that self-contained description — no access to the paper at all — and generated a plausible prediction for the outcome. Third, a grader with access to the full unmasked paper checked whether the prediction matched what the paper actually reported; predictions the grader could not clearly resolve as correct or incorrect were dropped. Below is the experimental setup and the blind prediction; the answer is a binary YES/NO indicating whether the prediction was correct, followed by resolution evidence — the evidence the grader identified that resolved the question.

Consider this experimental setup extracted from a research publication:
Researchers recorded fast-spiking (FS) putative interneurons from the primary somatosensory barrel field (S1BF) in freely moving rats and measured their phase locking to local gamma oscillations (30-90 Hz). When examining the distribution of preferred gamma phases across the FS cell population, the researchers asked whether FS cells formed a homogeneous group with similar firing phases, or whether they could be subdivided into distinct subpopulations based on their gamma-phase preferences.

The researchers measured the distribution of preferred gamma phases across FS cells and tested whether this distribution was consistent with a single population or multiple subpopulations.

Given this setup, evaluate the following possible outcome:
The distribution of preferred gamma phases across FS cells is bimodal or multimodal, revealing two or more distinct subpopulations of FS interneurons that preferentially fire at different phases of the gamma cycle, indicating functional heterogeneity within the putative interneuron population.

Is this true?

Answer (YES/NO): YES